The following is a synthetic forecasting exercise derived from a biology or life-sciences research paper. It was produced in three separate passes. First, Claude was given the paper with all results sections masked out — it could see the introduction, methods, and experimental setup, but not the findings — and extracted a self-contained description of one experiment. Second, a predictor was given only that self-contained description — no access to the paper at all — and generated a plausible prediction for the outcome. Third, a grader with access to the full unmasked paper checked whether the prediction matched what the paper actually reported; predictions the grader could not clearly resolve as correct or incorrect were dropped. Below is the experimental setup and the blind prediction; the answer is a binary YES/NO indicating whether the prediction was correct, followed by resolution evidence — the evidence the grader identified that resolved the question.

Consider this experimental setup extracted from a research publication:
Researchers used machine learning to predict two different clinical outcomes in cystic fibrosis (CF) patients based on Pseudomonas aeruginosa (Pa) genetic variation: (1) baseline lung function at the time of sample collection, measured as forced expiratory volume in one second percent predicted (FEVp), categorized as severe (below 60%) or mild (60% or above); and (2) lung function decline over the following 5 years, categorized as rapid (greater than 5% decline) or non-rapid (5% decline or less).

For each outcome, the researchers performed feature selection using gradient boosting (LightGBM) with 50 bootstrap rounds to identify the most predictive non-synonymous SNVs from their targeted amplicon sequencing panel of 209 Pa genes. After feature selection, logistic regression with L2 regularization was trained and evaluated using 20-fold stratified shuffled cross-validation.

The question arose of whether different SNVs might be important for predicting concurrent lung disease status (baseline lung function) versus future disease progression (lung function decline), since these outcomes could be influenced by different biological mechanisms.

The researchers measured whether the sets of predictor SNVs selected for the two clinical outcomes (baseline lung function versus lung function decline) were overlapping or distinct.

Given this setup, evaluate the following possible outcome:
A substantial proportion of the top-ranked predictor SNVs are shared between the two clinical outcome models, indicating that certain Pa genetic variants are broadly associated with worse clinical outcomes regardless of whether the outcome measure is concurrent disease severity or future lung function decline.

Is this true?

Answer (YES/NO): NO